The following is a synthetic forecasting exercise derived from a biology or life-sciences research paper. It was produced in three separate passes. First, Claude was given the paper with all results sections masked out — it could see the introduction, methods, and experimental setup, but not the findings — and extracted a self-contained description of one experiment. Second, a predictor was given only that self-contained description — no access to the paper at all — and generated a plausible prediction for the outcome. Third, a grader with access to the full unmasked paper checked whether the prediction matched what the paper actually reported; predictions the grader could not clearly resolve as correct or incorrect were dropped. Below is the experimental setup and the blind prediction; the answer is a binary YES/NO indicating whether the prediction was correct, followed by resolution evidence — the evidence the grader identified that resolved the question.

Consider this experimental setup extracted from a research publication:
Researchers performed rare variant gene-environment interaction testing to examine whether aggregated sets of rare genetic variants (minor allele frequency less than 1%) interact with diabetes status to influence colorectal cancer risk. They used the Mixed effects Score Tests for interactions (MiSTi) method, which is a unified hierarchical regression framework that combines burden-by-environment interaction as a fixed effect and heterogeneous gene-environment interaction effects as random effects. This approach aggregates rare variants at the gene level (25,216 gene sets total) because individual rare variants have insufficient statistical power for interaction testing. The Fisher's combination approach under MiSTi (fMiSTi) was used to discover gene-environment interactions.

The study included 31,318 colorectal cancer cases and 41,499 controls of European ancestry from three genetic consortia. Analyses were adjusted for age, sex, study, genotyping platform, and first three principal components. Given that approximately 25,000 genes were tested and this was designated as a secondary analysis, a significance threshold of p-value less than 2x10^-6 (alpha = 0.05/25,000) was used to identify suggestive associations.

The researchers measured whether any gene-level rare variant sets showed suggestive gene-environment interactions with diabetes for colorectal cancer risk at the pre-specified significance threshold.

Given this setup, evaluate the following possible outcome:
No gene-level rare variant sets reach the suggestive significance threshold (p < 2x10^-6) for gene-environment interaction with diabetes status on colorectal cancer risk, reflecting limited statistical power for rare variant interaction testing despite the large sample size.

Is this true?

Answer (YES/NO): YES